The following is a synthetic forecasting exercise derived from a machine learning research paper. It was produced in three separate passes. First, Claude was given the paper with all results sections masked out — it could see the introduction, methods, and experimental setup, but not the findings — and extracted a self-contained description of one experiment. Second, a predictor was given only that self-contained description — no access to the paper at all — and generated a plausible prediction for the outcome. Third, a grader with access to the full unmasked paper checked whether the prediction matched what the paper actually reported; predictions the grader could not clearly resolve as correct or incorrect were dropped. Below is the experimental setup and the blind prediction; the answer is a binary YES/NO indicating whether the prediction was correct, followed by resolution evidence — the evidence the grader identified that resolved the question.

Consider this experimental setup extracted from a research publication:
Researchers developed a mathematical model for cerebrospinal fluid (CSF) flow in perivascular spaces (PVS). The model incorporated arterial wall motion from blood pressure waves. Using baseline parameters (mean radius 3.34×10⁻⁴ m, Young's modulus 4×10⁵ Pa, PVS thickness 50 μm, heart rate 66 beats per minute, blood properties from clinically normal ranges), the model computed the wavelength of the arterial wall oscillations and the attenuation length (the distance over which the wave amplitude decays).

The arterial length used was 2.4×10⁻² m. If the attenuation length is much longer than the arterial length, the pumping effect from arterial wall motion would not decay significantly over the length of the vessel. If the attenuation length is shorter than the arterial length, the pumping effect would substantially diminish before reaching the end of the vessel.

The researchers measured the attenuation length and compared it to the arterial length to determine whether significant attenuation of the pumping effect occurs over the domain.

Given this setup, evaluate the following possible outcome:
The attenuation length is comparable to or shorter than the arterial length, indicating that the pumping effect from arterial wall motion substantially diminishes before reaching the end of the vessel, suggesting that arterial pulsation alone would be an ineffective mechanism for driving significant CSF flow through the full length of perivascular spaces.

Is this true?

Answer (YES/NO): NO